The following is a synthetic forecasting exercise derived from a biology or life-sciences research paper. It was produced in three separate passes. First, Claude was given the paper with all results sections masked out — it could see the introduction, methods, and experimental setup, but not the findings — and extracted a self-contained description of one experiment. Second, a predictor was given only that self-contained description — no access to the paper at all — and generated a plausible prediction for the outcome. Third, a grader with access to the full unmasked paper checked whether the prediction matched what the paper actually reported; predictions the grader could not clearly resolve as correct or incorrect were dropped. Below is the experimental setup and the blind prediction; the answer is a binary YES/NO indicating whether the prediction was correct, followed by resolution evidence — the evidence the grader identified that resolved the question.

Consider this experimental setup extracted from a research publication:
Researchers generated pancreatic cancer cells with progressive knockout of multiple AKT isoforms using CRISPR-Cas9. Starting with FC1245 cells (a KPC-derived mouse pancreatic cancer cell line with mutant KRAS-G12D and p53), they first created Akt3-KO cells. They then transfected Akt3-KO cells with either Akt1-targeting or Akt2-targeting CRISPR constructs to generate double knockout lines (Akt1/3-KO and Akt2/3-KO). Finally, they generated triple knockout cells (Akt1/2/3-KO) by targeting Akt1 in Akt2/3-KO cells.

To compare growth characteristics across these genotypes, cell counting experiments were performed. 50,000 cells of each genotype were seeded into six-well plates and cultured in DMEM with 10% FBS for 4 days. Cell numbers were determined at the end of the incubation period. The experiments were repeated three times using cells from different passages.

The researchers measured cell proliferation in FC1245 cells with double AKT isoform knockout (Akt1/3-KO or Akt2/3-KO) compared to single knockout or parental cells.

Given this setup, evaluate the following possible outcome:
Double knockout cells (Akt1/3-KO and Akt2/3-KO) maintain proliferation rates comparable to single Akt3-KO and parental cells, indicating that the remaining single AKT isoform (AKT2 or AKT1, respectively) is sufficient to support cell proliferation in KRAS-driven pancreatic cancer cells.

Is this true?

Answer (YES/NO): YES